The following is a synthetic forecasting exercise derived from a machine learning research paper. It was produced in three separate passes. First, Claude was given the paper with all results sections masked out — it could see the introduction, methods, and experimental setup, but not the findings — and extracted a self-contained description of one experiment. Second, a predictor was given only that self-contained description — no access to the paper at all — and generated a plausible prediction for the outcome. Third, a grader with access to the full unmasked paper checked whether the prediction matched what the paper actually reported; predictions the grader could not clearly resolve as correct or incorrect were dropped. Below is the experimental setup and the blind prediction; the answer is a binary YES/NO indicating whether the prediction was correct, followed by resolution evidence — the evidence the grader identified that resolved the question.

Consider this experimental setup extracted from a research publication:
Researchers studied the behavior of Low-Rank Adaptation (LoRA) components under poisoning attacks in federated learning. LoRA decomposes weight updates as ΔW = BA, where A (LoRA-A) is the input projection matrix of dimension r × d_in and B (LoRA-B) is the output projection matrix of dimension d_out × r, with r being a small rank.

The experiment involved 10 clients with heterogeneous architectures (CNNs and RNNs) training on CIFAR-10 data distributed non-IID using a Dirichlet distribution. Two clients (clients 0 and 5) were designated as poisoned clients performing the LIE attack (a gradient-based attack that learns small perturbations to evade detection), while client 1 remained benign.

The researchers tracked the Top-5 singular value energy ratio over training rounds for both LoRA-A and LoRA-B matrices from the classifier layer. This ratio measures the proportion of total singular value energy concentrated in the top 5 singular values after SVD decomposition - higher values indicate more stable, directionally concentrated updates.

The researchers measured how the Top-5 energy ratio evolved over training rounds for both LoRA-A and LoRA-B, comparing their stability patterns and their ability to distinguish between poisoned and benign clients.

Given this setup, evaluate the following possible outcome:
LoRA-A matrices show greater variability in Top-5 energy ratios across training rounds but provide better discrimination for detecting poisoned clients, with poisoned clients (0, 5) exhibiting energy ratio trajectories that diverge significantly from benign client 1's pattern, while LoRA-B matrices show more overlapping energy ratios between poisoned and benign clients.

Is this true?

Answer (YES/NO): NO